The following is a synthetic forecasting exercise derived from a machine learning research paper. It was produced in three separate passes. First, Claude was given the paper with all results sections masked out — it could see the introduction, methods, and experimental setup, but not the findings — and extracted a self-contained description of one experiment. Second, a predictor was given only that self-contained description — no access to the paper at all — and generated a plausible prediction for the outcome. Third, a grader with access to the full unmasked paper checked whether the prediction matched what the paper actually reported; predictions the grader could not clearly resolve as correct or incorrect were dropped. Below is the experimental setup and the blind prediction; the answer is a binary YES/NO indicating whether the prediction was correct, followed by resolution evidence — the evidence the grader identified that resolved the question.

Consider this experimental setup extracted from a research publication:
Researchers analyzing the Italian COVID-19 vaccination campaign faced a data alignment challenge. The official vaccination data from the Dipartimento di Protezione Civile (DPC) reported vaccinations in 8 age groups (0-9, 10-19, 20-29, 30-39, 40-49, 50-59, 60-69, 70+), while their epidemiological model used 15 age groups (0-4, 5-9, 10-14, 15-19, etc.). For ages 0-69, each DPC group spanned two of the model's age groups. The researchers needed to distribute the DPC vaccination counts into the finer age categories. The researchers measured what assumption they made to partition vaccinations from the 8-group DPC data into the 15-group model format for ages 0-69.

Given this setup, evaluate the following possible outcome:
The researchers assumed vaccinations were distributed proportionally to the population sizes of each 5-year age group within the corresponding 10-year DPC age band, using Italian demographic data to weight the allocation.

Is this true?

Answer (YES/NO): NO